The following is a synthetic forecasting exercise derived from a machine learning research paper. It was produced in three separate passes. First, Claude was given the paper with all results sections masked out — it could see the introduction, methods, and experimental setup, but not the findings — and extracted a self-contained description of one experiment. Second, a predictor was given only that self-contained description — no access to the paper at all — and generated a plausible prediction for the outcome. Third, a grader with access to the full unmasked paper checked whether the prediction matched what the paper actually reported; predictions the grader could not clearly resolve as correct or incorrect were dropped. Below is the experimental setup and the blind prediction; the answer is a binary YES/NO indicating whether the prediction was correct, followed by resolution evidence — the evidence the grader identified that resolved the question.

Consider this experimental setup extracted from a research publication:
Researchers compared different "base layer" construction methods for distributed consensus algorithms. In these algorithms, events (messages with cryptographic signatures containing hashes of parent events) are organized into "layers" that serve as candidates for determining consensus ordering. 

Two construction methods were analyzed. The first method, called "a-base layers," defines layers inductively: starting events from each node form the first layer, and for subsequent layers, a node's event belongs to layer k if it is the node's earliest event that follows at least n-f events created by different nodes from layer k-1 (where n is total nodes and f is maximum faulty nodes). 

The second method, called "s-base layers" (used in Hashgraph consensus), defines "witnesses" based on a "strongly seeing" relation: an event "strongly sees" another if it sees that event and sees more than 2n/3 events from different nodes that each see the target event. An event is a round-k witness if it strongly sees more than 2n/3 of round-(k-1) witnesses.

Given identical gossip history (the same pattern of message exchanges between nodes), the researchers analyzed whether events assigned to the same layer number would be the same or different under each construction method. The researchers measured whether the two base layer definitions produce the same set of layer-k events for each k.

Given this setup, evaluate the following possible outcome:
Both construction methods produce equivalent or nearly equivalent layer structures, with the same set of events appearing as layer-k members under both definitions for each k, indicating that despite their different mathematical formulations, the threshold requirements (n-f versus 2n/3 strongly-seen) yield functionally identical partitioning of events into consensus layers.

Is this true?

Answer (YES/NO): NO